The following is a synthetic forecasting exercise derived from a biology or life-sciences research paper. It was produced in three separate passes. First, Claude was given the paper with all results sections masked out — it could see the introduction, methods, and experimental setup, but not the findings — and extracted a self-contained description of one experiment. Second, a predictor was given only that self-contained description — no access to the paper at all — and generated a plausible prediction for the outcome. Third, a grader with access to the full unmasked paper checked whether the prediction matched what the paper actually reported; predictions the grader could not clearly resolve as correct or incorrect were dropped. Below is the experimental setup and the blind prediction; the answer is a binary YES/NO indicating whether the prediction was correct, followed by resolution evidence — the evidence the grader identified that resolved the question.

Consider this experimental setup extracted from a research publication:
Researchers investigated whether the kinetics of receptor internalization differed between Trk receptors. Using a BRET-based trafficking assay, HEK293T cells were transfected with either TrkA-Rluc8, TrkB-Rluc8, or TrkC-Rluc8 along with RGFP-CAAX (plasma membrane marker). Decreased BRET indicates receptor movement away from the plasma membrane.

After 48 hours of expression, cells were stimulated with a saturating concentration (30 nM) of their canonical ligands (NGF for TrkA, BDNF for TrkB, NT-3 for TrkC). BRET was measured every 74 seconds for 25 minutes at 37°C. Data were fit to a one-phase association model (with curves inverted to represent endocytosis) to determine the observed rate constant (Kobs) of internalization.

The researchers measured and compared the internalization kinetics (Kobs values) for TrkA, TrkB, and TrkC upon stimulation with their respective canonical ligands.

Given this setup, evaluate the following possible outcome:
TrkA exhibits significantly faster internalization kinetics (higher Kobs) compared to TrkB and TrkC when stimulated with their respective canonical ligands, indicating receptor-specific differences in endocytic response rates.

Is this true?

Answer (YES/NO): NO